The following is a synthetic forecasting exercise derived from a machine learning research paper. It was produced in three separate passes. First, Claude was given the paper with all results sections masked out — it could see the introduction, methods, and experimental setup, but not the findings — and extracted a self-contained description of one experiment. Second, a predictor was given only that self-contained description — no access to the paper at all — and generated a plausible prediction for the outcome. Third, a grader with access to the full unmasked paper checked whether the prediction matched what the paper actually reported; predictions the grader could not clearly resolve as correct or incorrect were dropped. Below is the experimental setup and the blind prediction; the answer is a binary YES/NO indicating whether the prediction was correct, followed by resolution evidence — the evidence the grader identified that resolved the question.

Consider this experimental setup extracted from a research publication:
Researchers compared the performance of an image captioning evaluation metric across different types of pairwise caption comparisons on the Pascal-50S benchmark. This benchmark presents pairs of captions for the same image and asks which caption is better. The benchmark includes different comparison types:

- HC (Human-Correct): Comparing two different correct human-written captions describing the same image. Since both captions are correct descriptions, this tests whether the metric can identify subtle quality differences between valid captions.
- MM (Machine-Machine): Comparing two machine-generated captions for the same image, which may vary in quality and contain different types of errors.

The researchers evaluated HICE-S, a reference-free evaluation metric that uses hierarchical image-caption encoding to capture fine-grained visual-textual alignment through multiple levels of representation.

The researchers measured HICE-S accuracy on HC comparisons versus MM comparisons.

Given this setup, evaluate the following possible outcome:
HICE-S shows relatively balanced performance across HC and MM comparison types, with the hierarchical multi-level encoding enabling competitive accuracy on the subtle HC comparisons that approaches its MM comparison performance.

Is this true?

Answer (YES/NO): NO